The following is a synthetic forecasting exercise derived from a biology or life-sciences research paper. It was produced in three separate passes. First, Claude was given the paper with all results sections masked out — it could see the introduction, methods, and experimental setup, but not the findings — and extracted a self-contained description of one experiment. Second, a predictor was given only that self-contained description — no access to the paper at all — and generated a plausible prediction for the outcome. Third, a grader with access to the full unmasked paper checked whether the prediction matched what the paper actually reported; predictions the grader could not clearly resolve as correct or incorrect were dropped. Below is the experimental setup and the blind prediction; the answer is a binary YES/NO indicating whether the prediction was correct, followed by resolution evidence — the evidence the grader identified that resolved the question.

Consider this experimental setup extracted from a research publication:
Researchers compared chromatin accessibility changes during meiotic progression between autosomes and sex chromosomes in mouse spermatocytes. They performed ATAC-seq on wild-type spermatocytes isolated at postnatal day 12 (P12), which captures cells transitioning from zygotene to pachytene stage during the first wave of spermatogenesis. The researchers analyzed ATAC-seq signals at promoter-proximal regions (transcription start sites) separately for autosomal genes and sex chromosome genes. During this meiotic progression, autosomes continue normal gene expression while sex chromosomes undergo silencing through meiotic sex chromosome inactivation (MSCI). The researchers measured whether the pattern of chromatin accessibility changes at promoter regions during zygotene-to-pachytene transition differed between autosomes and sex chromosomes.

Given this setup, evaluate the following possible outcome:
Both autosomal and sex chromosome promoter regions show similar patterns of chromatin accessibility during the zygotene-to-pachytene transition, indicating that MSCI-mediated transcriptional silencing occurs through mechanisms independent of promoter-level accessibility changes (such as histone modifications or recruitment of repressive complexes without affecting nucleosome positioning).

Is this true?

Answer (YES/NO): YES